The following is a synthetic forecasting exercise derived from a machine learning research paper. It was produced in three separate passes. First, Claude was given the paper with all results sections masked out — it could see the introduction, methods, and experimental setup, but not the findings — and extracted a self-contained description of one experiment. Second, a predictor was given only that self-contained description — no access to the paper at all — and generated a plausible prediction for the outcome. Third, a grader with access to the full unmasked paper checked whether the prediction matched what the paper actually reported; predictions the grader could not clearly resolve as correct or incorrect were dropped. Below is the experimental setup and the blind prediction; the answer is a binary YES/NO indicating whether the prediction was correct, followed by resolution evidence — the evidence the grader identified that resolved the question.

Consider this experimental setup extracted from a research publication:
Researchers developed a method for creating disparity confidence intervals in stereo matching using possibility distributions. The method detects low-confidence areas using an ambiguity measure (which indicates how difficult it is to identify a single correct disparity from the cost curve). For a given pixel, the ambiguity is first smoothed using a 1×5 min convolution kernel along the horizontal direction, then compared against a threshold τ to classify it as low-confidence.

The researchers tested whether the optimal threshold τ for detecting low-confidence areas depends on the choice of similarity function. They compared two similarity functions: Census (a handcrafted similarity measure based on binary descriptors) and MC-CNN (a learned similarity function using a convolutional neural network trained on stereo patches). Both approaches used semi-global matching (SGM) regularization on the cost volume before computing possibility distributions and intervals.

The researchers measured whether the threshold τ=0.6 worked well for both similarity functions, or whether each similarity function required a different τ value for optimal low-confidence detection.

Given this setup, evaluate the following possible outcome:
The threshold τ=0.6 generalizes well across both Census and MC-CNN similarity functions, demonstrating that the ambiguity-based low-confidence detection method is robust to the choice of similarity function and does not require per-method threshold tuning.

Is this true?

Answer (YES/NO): YES